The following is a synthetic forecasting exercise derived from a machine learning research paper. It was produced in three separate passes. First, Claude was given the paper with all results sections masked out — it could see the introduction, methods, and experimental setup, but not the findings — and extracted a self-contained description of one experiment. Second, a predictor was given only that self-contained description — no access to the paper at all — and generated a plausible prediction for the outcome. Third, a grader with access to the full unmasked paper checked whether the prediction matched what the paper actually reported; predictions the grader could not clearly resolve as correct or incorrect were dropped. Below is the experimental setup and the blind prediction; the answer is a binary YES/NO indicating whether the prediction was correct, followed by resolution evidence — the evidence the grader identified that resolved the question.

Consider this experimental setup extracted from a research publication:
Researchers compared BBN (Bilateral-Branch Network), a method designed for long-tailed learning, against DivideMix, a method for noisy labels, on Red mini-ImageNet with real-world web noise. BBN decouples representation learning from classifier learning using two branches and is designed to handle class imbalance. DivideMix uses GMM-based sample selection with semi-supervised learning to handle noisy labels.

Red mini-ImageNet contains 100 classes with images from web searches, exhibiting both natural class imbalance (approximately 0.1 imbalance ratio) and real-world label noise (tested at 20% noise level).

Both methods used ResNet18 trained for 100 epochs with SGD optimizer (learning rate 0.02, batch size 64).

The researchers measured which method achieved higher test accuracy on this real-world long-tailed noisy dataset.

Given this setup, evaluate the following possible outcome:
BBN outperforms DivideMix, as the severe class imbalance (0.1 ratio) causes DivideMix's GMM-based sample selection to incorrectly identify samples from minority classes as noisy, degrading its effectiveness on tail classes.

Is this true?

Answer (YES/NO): NO